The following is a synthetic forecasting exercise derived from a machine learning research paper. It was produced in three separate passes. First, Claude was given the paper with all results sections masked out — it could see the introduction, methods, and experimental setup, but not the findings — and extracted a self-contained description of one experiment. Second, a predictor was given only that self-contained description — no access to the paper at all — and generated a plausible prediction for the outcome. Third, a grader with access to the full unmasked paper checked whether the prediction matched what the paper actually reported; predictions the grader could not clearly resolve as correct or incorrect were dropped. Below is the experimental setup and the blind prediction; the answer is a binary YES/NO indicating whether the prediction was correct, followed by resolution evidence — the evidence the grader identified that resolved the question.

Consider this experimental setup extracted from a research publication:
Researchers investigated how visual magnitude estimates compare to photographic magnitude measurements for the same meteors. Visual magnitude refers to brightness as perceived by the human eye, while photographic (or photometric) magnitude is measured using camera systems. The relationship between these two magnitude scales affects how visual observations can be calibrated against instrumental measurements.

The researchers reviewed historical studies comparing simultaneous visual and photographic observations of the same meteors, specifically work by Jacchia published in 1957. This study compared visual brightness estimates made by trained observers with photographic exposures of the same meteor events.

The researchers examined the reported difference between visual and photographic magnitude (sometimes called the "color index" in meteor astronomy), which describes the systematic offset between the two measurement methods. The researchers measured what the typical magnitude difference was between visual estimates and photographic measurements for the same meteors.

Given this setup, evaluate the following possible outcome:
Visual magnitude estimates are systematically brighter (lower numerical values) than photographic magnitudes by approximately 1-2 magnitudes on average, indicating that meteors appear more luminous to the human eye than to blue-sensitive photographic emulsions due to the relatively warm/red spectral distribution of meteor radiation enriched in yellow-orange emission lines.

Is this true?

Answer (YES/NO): YES